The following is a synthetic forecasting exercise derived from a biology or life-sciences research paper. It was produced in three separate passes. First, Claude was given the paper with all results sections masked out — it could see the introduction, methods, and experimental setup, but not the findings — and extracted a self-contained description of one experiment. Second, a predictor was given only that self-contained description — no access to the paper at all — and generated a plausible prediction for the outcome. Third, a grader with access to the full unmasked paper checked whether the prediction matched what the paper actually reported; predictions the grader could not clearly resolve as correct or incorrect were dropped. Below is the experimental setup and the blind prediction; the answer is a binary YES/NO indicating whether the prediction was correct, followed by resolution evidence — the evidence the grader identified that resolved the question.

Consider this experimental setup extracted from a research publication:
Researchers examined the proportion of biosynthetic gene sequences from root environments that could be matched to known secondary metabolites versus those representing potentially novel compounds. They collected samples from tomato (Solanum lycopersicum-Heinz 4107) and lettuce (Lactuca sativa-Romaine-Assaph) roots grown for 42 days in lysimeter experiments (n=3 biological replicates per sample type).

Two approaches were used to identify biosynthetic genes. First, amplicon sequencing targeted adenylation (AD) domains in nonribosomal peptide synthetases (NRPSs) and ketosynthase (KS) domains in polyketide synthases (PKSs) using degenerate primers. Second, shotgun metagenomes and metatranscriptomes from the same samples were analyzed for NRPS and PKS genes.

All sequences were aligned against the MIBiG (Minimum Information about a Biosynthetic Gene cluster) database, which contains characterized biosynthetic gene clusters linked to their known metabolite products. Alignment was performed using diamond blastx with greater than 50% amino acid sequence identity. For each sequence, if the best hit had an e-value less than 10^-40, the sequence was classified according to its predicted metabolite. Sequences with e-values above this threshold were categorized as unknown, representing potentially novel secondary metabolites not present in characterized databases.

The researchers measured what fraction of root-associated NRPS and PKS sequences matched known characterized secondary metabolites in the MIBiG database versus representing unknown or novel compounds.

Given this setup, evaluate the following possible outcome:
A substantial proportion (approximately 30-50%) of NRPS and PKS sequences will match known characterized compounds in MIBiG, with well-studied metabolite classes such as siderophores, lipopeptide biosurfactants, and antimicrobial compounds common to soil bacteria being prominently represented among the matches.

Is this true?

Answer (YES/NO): NO